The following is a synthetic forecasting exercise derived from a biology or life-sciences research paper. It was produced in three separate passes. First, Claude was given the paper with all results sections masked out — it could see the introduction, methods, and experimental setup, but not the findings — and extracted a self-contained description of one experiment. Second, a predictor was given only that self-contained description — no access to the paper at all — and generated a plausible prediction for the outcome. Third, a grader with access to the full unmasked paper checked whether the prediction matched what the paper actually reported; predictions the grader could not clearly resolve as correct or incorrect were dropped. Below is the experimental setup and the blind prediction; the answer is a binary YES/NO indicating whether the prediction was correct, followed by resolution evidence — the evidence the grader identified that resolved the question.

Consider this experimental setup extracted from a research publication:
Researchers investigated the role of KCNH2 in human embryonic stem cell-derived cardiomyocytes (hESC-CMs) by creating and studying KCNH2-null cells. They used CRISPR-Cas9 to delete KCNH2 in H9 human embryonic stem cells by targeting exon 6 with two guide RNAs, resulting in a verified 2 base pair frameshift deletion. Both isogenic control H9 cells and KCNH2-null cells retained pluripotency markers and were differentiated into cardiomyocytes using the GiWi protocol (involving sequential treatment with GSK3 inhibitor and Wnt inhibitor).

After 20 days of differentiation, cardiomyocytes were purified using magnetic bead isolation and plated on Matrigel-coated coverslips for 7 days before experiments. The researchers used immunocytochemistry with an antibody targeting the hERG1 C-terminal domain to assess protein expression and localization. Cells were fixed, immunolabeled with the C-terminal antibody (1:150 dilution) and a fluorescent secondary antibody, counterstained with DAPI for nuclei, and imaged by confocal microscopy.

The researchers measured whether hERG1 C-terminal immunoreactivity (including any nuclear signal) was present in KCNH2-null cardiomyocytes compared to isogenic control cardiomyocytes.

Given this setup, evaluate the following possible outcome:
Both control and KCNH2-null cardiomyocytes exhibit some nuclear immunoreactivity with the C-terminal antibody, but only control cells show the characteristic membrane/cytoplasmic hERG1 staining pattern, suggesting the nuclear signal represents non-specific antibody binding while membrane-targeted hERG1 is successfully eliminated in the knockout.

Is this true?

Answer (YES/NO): NO